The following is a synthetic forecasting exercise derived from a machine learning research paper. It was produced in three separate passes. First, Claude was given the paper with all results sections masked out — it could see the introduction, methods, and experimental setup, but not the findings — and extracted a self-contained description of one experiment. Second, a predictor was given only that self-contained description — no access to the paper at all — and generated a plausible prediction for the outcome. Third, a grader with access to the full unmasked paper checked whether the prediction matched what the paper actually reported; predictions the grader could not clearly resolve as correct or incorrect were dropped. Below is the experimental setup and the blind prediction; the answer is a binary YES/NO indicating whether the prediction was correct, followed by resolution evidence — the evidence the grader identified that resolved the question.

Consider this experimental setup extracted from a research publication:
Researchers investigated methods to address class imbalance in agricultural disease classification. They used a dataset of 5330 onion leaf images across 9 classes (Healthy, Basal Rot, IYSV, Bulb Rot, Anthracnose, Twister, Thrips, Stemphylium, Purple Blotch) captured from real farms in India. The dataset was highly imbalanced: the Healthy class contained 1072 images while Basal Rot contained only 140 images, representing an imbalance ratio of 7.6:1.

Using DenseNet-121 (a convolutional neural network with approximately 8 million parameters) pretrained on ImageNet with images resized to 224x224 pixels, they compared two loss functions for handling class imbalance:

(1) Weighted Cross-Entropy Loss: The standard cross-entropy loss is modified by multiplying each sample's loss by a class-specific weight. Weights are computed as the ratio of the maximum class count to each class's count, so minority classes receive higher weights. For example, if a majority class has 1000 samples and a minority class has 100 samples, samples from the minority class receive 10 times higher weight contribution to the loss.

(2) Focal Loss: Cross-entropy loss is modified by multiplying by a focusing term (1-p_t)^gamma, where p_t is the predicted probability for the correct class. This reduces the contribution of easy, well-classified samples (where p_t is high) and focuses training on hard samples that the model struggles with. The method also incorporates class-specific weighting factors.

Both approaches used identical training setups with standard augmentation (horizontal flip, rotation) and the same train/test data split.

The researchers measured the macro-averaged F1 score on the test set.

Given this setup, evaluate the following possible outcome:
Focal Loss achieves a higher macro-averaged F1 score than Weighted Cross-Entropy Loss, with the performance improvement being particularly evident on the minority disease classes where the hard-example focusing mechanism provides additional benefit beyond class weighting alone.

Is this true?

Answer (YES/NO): NO